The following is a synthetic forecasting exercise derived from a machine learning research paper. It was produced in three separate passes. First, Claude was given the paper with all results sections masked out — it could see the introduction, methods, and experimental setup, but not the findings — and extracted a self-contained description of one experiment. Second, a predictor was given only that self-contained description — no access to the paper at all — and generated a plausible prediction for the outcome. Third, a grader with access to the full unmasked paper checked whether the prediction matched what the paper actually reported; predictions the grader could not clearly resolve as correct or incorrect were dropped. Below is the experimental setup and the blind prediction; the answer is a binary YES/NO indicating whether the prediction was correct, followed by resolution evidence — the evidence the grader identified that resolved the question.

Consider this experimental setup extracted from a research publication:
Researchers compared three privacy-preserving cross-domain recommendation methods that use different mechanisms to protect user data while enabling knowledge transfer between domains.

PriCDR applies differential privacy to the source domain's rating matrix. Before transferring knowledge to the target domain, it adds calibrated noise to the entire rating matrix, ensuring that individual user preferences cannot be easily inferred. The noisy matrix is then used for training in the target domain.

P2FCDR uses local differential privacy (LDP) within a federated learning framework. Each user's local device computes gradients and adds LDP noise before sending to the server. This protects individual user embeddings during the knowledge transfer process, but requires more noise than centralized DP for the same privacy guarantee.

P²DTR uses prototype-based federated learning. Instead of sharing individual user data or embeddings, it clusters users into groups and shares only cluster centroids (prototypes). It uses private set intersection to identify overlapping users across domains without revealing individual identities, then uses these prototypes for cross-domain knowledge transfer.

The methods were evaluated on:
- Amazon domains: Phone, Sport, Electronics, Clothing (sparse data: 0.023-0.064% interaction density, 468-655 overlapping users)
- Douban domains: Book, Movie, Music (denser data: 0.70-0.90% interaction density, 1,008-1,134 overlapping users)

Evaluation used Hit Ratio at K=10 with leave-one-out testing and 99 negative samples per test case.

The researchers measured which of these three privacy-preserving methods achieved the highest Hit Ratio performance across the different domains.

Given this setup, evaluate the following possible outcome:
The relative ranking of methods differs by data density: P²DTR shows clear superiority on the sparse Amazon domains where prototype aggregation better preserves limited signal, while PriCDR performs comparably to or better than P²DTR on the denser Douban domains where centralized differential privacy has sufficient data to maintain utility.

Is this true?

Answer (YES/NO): NO